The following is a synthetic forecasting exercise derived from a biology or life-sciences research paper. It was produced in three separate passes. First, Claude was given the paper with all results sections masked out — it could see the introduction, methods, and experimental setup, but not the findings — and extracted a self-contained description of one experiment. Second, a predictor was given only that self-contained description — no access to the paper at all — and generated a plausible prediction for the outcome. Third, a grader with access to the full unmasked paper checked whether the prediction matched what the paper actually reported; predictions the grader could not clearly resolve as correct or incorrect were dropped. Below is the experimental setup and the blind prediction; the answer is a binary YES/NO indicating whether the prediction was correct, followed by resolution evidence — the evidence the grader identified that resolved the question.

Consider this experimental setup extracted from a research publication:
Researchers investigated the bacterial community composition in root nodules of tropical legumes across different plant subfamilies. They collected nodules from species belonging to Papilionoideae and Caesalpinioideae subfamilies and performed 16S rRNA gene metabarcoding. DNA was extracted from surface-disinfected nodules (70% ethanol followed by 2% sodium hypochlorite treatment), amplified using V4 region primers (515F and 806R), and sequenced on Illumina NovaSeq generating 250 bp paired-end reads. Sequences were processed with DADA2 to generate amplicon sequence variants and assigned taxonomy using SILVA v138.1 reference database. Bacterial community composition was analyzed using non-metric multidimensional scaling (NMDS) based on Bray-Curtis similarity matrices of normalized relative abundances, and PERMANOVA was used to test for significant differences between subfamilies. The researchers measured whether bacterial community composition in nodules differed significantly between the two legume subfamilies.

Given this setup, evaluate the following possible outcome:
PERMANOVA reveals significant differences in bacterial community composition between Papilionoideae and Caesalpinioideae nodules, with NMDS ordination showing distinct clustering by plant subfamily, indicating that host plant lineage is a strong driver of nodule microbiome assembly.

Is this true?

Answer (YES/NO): YES